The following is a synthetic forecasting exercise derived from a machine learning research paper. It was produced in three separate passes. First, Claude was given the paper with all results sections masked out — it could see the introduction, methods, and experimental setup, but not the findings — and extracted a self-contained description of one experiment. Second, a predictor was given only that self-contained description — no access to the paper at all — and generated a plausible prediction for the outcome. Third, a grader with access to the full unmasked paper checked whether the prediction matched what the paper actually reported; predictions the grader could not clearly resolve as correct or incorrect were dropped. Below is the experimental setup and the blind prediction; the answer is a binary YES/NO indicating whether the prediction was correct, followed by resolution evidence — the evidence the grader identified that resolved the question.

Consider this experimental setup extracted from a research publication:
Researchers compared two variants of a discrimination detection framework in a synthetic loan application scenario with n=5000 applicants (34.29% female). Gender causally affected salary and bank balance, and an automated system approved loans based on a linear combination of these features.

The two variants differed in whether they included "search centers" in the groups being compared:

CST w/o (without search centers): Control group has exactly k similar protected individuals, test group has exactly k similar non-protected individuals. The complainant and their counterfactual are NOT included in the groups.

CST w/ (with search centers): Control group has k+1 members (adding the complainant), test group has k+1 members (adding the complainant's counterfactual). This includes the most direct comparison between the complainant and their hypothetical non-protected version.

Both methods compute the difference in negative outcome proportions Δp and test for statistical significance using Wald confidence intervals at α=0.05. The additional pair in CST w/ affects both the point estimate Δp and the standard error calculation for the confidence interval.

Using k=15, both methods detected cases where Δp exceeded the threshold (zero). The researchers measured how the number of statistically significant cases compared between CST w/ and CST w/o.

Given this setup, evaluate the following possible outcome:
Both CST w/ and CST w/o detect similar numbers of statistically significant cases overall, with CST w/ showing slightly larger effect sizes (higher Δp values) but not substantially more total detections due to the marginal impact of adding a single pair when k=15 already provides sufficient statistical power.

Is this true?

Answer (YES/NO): NO